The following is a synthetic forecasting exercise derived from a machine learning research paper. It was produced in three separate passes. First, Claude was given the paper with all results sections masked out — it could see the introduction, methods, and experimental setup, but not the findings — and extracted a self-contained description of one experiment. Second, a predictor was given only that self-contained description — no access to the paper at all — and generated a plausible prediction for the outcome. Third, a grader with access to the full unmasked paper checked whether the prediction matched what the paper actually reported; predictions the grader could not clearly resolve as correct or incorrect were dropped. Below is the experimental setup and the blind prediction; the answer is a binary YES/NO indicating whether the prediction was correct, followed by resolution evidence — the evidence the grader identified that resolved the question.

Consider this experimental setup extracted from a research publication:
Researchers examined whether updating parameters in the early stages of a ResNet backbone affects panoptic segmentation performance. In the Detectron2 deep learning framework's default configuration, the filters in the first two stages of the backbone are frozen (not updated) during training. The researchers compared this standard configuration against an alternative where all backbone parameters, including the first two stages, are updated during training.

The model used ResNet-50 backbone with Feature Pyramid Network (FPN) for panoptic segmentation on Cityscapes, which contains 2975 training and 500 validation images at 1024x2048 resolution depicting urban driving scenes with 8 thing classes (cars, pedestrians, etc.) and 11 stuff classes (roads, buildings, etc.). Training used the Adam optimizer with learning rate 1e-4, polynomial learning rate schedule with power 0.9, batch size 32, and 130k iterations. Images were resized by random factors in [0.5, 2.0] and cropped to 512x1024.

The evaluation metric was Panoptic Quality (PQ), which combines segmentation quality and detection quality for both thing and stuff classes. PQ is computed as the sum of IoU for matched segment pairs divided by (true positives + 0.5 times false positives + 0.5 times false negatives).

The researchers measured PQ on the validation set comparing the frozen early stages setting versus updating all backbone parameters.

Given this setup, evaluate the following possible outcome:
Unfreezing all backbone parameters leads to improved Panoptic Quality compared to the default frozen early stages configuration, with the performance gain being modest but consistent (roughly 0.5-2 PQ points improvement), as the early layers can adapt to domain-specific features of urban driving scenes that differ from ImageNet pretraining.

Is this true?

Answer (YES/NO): YES